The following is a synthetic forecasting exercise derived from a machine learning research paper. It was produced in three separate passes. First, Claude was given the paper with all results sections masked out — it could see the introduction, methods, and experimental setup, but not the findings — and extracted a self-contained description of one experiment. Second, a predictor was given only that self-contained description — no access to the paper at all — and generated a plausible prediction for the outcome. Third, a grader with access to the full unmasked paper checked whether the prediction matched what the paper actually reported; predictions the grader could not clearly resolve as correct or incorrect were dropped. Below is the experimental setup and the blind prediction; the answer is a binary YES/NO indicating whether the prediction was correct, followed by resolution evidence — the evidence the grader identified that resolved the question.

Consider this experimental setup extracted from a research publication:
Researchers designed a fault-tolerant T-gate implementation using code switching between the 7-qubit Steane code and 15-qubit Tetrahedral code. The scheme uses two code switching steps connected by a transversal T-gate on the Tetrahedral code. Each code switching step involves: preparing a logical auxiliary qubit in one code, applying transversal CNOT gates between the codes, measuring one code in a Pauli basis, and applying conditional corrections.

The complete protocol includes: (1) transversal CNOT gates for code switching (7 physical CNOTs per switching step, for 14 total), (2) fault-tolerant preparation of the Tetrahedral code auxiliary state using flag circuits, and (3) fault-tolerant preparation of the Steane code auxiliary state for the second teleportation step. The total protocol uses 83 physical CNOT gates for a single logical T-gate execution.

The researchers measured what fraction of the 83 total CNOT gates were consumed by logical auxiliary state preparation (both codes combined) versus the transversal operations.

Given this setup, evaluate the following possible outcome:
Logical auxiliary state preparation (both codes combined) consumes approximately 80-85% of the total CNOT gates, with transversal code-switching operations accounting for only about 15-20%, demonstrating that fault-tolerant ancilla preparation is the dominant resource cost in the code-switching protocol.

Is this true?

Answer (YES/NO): YES